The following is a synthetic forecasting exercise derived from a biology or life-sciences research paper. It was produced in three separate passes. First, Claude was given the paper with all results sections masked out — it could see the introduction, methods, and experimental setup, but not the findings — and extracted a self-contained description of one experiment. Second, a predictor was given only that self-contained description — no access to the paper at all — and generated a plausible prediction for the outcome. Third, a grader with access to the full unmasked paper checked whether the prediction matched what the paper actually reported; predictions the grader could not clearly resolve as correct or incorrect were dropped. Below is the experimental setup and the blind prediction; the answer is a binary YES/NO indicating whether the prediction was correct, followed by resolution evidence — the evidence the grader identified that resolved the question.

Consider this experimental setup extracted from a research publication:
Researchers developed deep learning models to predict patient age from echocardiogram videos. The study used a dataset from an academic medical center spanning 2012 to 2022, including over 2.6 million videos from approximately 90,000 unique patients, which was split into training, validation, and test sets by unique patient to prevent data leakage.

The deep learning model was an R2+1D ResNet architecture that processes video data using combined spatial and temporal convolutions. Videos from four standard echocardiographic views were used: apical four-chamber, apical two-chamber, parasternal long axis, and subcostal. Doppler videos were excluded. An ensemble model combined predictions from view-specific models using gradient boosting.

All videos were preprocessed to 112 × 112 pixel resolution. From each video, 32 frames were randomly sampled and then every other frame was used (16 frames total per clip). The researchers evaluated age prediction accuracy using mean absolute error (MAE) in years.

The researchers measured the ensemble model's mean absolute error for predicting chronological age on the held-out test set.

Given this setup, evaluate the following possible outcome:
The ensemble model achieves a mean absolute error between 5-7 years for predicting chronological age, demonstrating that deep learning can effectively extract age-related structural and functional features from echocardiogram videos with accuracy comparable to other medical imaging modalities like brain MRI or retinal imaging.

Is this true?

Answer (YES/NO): YES